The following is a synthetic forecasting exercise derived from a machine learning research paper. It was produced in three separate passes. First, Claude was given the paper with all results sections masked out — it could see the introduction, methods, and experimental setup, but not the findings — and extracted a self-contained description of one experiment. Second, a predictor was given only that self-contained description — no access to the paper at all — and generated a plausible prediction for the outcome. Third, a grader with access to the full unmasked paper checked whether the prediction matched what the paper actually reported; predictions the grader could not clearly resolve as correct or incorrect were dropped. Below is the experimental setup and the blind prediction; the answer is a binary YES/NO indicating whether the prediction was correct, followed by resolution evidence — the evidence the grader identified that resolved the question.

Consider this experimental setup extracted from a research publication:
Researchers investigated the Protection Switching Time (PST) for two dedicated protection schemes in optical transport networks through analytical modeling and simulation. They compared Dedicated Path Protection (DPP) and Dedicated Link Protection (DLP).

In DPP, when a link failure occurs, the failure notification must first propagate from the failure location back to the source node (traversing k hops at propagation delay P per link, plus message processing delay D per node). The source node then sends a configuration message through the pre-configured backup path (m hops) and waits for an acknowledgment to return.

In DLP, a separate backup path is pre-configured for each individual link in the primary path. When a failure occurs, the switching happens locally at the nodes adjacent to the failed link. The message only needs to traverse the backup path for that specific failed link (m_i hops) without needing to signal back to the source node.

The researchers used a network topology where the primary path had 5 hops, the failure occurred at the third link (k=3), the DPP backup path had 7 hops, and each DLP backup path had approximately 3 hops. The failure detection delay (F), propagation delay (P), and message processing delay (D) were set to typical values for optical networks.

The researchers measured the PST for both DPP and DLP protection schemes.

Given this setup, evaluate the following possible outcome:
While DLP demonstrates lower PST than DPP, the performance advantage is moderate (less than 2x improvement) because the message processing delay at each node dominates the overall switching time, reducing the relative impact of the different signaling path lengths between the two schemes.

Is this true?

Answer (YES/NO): NO